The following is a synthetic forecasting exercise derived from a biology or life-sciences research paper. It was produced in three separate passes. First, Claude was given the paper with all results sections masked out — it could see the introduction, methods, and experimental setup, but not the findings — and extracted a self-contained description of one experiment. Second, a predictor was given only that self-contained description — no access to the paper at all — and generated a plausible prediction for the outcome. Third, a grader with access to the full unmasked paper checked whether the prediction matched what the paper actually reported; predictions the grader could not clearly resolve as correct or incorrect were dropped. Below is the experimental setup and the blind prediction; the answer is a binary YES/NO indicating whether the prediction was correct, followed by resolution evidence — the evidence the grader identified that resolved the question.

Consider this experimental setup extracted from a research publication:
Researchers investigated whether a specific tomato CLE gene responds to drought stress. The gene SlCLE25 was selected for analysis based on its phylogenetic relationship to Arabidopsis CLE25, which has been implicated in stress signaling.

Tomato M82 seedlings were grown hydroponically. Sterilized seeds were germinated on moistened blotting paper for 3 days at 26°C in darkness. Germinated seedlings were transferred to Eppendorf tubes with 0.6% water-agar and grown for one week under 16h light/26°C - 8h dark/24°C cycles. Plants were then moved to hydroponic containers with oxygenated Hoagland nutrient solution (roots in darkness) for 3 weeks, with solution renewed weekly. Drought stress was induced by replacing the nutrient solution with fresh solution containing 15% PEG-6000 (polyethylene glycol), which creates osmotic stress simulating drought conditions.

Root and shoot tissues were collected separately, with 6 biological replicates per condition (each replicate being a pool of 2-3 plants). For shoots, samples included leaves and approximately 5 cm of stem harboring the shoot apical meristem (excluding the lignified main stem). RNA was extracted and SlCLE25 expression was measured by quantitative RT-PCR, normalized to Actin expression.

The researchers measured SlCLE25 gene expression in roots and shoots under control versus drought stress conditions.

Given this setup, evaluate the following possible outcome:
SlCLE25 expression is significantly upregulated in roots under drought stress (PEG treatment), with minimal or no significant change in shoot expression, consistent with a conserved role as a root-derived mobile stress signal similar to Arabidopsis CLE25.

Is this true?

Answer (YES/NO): NO